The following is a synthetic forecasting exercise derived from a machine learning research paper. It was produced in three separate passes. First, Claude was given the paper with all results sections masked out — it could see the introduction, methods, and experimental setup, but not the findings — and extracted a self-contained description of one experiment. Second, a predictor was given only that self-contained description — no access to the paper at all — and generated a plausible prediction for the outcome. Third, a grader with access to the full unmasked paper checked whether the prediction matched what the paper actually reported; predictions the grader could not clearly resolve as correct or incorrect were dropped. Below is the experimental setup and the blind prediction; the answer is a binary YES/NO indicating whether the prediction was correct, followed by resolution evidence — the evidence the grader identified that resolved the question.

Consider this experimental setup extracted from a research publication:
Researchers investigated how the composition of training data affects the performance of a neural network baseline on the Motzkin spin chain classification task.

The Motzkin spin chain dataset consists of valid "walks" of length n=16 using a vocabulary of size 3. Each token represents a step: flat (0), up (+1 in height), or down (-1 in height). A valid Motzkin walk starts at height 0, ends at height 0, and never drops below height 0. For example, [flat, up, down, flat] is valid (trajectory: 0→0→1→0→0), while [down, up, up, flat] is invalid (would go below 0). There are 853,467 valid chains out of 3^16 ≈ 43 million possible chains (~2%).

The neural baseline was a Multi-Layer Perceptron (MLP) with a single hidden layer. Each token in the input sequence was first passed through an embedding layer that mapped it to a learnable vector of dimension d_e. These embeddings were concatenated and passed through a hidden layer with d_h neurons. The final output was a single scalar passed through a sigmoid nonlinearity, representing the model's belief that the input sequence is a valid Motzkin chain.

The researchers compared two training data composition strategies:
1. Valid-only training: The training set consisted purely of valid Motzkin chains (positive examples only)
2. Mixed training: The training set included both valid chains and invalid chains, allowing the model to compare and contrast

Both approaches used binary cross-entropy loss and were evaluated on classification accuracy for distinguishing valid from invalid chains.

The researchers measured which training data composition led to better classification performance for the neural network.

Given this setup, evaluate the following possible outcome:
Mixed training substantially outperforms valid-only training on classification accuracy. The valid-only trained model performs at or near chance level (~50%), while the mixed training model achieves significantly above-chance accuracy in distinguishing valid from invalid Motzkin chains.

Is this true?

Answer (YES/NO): NO